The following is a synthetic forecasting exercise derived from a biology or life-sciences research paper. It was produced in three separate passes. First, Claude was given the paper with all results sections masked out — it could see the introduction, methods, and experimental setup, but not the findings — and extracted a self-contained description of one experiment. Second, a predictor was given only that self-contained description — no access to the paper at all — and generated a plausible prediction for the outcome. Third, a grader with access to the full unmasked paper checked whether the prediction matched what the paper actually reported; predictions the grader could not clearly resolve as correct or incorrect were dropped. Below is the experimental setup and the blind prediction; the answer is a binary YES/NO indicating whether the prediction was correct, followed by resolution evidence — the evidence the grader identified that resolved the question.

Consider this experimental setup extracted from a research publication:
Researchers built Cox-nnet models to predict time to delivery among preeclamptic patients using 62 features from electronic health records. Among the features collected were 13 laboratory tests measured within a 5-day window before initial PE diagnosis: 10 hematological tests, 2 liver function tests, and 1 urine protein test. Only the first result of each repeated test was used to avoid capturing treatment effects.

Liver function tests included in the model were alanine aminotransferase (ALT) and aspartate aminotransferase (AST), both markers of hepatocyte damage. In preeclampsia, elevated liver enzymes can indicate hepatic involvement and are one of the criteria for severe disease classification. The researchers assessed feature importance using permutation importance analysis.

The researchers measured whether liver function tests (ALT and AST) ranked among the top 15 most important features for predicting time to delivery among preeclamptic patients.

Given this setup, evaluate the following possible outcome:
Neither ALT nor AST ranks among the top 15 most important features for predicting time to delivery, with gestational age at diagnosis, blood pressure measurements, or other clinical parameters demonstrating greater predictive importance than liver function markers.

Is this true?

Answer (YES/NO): NO